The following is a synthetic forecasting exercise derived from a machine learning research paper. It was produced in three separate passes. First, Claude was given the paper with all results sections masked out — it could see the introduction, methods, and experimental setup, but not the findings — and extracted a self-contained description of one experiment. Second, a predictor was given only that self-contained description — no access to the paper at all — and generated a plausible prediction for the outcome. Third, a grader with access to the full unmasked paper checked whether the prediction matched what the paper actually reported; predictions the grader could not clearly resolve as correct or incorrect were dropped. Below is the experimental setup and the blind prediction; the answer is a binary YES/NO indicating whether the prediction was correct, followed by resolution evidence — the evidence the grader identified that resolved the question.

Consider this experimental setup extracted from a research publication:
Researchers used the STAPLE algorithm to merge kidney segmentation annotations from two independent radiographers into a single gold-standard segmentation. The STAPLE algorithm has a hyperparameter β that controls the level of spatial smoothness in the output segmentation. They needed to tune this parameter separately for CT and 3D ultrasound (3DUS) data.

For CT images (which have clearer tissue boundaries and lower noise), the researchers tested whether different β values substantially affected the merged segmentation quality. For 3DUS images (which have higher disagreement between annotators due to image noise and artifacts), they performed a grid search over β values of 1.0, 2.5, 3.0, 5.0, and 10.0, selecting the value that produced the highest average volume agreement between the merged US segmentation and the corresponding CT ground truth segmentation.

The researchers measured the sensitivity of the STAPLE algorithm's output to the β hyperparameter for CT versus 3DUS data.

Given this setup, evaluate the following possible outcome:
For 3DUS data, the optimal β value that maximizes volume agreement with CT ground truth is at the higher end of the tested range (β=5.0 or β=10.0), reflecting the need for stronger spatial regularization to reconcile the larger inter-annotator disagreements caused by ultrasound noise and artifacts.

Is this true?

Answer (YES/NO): NO